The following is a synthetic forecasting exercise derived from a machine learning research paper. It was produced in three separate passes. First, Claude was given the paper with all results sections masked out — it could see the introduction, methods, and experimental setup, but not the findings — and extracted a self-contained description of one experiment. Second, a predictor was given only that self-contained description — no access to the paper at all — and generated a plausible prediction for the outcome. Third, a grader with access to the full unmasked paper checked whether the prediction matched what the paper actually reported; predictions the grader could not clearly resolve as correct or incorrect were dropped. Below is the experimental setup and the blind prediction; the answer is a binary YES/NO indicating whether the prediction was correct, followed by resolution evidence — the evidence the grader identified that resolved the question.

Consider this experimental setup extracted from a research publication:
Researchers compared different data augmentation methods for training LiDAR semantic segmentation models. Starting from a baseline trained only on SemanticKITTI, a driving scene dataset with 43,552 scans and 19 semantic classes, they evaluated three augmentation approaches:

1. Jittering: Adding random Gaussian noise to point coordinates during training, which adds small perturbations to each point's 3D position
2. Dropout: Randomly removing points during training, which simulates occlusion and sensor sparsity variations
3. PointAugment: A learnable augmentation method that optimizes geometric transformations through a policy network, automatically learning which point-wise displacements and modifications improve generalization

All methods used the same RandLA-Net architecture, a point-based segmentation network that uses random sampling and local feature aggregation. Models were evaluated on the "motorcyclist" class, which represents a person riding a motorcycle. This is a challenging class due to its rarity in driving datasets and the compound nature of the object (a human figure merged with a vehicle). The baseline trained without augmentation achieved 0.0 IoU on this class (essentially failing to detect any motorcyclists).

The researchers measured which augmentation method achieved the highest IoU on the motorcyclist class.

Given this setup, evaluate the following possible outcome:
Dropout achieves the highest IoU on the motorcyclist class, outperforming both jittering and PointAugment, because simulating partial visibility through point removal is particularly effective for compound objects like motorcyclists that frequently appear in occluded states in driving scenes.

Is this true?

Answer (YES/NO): NO